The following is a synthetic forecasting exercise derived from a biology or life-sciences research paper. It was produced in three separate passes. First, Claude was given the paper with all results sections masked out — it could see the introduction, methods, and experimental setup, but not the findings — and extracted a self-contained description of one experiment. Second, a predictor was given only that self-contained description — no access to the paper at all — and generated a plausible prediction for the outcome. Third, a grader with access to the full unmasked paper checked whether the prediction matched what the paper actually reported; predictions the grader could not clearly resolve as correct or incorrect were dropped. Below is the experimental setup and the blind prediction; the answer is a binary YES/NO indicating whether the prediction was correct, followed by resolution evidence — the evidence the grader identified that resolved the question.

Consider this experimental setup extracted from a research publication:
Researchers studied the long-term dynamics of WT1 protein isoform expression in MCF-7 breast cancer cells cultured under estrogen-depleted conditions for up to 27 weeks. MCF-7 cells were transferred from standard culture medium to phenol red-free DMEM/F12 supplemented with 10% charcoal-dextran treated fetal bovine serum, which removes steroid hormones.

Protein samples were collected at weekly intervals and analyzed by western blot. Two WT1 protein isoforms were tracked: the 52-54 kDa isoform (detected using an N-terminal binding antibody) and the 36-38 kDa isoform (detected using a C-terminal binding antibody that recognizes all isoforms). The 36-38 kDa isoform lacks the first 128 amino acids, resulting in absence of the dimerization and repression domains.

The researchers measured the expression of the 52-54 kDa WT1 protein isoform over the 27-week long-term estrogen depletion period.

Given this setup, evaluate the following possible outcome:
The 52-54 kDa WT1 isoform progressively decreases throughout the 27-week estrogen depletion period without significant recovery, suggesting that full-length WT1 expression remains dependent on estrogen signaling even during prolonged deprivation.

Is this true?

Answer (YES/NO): NO